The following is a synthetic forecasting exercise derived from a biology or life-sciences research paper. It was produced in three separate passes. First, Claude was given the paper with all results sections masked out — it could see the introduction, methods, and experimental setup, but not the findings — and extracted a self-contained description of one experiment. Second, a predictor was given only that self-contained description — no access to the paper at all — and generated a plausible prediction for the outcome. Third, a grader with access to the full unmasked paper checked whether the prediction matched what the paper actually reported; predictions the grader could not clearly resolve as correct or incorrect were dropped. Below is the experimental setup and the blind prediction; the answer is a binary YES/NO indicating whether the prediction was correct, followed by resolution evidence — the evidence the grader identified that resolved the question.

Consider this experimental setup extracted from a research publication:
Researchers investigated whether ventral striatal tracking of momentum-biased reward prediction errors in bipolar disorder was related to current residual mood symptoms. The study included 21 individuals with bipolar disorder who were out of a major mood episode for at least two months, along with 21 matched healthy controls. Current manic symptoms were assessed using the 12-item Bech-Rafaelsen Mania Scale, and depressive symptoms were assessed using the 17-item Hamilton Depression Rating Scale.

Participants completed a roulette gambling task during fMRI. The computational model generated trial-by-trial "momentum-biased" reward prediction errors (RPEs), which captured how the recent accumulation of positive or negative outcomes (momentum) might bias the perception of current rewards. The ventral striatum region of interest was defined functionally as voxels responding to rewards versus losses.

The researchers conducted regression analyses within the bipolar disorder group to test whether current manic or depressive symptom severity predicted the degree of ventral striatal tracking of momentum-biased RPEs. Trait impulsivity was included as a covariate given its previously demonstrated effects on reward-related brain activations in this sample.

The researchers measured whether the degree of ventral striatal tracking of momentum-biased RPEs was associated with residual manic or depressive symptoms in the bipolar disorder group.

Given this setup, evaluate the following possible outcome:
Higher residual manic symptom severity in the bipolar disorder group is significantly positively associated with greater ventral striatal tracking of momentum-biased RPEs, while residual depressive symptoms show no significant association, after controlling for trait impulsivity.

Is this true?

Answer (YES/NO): NO